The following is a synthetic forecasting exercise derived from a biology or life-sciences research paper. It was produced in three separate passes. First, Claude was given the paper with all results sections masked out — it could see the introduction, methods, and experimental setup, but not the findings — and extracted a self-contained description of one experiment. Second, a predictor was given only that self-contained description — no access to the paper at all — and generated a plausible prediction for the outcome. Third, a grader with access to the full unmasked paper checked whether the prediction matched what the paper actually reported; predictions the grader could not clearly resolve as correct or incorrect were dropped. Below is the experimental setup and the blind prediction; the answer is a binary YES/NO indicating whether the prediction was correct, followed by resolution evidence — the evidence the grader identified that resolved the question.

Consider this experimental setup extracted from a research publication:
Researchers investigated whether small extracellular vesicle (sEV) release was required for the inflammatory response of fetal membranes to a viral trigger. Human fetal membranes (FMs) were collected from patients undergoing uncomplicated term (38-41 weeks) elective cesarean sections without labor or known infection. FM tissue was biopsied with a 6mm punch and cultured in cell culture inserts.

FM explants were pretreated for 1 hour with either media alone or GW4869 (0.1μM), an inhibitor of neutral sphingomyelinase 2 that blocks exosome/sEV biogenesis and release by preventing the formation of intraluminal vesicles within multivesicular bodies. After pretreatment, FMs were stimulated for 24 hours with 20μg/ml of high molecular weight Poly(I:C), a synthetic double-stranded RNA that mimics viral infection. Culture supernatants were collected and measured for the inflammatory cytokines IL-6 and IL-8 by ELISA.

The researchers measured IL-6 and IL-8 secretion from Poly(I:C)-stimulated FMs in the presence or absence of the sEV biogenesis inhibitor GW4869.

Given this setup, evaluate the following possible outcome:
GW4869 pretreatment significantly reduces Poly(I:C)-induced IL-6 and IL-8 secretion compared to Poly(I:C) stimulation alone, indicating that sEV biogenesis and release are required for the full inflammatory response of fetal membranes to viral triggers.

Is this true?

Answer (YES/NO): YES